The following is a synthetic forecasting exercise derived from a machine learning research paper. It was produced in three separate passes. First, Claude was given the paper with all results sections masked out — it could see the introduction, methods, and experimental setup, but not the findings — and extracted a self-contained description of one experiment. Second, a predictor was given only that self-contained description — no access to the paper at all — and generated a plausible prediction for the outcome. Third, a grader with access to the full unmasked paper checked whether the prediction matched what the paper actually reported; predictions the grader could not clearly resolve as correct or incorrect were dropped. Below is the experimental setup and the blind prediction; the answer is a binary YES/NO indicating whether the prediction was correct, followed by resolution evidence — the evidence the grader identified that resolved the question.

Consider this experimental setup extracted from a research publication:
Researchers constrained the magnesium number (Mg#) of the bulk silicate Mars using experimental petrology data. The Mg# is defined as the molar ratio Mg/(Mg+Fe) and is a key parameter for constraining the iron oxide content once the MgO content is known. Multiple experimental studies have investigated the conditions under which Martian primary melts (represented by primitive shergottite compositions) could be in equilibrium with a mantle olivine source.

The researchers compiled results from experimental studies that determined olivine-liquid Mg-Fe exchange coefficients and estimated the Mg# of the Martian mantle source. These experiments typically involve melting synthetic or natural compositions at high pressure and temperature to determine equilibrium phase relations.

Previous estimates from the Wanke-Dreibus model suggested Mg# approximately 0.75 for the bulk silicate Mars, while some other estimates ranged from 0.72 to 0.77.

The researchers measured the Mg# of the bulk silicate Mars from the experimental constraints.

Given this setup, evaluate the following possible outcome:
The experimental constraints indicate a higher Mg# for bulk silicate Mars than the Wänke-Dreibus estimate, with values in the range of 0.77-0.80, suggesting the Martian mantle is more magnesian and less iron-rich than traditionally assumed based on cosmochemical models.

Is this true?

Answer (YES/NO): YES